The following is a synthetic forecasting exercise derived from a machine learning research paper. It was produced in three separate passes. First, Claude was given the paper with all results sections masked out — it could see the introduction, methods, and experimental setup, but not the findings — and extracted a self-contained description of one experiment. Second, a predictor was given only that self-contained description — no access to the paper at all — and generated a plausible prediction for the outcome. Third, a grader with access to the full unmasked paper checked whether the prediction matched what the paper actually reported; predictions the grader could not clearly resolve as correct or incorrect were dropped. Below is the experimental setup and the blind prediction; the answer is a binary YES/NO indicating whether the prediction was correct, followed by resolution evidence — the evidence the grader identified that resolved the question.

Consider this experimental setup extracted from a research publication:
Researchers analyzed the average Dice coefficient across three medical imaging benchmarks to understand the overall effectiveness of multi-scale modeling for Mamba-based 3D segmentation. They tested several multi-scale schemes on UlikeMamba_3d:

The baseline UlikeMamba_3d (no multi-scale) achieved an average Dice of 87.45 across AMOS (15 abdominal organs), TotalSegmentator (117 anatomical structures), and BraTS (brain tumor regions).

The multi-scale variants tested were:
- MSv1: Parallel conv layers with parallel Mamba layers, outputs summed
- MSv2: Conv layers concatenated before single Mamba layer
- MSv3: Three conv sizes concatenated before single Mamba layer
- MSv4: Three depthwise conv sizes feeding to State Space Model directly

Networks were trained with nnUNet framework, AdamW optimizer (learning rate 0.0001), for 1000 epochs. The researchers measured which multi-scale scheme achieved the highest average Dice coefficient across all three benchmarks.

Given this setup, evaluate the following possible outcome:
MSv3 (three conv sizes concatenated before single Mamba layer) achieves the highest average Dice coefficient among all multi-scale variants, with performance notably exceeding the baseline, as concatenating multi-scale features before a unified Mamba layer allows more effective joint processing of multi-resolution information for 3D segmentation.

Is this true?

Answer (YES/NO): NO